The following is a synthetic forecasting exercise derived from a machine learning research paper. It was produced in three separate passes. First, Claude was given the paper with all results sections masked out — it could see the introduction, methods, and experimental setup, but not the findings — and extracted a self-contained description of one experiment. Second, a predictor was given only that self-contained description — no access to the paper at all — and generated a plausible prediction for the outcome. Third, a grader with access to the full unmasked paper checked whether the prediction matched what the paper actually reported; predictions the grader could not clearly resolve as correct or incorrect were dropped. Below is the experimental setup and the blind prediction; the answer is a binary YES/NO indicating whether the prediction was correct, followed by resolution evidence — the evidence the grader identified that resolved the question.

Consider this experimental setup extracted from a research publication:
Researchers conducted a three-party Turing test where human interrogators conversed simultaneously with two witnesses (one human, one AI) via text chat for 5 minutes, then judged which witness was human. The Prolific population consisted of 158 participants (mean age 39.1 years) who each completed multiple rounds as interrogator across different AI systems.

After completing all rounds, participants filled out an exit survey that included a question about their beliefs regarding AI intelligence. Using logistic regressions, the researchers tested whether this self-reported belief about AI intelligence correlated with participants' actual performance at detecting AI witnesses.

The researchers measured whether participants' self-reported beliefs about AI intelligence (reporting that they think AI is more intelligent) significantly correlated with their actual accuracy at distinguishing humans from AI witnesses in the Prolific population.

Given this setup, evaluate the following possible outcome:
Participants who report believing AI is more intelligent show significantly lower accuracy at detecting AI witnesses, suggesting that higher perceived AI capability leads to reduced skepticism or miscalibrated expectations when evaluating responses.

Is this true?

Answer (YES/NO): YES